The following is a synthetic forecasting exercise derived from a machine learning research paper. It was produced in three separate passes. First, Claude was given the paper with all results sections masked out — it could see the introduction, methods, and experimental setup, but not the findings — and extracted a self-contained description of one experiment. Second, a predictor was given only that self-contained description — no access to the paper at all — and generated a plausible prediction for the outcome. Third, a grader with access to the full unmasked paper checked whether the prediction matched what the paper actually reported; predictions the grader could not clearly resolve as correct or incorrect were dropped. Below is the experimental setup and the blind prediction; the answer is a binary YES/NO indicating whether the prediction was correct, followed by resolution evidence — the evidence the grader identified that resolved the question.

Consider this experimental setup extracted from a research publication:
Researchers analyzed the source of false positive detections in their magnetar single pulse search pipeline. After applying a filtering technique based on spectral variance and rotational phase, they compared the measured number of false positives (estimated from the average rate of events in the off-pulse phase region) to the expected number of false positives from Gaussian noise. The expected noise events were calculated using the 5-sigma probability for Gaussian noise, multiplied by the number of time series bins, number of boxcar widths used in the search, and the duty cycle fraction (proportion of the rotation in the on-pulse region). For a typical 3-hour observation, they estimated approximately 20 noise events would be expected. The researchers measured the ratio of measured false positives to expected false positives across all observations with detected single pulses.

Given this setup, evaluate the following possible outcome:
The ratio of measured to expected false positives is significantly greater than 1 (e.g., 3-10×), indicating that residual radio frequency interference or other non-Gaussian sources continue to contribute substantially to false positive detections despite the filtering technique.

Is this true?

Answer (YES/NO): NO